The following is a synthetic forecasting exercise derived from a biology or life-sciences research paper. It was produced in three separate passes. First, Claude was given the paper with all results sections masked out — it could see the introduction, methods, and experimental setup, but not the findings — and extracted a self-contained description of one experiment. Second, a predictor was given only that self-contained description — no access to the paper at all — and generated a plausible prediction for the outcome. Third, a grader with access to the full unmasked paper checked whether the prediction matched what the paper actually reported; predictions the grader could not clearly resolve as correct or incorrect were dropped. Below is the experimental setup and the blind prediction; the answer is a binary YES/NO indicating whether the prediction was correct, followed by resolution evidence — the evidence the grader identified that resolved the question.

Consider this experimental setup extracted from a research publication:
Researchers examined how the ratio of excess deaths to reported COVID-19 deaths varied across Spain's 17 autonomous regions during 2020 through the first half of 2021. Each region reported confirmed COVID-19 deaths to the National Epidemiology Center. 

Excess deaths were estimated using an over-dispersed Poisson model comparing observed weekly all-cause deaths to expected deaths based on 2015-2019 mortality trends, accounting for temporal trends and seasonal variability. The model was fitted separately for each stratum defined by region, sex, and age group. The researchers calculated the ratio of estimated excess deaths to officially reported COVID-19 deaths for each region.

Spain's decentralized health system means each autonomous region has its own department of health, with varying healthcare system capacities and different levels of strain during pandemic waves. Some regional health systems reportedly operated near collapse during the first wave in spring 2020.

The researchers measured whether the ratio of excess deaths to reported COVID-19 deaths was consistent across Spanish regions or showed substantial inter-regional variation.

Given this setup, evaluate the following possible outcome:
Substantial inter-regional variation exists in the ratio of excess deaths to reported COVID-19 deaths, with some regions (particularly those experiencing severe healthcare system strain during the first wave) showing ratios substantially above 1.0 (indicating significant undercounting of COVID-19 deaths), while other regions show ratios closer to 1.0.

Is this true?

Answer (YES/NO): NO